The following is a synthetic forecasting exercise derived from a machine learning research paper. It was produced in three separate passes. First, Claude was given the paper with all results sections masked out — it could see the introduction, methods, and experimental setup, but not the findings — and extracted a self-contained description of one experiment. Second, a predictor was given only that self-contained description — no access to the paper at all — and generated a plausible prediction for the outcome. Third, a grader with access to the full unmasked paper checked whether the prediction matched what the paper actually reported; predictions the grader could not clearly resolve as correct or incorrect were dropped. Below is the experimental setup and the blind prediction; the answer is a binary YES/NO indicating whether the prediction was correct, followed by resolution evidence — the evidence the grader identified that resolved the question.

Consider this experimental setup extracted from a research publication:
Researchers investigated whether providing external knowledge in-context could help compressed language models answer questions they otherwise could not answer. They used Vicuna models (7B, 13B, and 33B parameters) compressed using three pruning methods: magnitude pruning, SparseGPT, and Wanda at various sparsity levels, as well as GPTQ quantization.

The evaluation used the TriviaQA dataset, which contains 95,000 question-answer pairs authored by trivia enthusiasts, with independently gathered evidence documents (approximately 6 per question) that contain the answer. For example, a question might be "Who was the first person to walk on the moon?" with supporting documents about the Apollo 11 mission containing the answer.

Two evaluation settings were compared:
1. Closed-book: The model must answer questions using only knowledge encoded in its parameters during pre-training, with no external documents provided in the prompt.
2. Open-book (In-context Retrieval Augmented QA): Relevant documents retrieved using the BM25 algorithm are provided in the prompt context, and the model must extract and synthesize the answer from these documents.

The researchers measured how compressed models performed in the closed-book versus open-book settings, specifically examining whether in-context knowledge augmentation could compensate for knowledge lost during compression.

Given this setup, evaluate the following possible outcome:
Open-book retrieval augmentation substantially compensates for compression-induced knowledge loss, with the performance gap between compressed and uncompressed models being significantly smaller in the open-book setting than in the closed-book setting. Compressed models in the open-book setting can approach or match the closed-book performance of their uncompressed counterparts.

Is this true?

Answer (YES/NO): YES